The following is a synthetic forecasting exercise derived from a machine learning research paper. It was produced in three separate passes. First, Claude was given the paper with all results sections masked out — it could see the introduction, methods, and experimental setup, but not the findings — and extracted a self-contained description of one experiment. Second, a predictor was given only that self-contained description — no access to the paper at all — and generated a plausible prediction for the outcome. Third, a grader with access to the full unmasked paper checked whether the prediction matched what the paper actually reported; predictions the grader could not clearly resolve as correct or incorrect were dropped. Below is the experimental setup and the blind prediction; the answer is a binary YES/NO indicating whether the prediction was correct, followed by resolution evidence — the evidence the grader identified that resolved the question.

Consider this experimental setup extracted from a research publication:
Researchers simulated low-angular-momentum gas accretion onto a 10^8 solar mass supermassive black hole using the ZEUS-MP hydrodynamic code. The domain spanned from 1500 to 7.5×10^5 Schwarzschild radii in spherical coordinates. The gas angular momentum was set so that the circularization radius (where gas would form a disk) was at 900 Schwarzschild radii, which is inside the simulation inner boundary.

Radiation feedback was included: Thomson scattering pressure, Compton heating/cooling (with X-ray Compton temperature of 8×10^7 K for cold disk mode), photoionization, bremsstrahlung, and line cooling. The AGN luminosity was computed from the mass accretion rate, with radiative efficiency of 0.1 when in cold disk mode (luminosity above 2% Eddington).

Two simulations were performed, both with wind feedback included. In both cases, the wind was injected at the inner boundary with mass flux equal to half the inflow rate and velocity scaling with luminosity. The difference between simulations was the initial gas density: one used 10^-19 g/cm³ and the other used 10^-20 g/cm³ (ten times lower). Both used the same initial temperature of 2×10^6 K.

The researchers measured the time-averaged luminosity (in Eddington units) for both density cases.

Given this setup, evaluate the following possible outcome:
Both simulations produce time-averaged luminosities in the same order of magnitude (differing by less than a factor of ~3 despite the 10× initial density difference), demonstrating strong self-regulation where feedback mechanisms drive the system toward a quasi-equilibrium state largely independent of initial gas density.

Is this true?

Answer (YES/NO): NO